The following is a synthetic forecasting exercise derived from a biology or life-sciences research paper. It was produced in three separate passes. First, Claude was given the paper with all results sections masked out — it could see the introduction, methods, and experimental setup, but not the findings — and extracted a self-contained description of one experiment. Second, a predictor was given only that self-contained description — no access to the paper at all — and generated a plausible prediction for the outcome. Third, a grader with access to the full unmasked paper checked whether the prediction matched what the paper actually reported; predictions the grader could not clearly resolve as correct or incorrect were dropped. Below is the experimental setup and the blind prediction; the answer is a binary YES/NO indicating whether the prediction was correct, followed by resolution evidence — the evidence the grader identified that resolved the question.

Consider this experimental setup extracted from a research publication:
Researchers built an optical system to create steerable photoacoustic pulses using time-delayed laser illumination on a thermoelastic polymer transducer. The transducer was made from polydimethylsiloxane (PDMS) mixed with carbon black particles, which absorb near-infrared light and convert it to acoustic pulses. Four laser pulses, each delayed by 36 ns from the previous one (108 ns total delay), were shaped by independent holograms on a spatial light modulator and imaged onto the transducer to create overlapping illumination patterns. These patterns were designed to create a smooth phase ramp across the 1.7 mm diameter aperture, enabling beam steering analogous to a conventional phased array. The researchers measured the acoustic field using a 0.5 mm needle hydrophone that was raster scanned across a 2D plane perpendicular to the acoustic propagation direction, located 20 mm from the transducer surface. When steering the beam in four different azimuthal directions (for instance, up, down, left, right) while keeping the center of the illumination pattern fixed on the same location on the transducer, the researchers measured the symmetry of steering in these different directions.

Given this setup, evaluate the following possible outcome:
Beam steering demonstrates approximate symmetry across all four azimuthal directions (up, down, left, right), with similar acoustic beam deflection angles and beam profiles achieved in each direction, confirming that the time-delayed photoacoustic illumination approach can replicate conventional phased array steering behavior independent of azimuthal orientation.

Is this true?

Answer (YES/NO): NO